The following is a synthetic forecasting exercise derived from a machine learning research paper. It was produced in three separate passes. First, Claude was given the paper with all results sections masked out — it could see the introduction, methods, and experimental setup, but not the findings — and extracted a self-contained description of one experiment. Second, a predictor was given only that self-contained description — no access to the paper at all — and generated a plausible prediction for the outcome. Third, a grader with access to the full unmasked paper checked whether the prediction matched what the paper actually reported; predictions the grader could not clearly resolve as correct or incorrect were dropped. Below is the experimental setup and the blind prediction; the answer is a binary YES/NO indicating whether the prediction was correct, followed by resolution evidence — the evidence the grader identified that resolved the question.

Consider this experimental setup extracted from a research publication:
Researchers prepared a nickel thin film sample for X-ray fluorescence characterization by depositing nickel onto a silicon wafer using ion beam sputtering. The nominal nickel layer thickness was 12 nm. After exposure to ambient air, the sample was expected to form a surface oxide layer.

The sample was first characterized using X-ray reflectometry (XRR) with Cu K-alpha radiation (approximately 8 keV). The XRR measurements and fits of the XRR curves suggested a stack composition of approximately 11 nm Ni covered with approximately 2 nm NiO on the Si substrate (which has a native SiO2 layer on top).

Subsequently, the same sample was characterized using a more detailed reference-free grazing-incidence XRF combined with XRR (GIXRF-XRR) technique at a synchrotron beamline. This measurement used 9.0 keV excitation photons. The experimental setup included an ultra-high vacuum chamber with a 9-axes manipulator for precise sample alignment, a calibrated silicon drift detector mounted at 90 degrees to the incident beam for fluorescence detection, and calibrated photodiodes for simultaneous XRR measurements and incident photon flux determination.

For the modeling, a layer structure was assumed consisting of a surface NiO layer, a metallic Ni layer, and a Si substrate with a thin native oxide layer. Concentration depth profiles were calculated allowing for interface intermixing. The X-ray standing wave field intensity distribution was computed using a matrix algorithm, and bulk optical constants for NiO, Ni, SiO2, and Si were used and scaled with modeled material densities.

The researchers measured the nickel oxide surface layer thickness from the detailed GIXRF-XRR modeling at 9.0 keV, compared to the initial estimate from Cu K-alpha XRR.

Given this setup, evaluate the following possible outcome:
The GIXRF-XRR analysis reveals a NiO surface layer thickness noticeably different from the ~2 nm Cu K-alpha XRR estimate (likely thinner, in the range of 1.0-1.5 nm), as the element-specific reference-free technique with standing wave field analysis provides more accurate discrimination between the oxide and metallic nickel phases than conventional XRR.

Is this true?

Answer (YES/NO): YES